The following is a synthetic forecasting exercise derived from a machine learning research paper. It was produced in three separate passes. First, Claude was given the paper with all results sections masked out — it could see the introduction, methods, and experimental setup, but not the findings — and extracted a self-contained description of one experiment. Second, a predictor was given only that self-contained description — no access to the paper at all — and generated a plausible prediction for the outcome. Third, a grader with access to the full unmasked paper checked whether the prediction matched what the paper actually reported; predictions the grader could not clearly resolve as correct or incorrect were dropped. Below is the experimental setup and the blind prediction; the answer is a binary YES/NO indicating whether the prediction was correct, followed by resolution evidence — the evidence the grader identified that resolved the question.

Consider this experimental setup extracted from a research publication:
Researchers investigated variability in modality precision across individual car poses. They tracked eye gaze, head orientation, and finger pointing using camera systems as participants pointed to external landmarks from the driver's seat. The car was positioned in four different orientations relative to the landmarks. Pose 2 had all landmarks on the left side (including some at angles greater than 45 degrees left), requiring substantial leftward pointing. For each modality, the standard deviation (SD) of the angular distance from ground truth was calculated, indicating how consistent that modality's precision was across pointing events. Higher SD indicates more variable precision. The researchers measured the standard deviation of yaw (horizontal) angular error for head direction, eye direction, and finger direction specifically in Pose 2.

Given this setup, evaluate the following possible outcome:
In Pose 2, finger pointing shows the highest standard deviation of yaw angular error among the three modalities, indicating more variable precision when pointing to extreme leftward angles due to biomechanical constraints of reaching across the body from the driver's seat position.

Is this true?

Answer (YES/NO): YES